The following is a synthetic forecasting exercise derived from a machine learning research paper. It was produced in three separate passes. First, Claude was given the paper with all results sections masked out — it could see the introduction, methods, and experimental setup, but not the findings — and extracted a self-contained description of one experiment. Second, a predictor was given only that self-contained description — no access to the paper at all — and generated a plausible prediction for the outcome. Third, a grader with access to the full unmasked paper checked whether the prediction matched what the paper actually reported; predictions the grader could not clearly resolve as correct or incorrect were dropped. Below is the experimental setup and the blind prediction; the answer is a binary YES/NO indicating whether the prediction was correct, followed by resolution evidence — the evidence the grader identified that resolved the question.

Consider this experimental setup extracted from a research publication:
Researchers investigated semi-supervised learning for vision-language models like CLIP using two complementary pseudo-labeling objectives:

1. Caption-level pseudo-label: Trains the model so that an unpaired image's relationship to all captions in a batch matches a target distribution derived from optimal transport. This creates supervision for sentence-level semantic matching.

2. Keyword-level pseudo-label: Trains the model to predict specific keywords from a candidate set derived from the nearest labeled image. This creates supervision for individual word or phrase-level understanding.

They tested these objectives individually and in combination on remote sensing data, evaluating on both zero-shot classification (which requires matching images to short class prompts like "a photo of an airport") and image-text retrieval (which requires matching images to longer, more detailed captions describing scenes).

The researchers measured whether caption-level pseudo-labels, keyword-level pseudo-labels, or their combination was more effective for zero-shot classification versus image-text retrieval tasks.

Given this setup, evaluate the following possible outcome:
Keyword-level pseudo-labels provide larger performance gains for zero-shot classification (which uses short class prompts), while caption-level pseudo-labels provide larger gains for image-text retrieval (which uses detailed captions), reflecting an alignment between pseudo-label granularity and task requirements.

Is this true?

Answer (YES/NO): YES